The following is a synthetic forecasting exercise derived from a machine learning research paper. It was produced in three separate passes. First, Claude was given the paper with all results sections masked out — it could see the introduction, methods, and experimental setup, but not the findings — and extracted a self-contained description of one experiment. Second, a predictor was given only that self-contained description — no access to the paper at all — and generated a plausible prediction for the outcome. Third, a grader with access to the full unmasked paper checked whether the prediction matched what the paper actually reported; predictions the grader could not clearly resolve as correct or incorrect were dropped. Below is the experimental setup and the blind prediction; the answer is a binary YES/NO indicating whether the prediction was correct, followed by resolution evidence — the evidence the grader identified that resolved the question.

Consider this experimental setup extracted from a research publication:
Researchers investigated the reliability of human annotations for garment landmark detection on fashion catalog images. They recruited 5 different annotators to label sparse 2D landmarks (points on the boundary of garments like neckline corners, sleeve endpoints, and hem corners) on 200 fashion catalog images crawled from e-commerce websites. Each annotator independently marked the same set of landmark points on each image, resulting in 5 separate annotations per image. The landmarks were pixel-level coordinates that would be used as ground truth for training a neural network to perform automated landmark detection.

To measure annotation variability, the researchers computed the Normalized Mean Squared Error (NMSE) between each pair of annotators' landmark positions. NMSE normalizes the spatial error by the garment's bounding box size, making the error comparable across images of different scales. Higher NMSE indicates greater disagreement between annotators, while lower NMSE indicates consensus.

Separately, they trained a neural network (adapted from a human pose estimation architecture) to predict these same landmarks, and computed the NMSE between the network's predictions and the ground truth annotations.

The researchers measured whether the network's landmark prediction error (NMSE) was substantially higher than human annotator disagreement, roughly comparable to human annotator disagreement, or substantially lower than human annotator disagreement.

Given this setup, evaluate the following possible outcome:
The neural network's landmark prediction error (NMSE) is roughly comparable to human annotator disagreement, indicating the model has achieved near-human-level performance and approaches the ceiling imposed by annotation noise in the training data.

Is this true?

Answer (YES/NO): YES